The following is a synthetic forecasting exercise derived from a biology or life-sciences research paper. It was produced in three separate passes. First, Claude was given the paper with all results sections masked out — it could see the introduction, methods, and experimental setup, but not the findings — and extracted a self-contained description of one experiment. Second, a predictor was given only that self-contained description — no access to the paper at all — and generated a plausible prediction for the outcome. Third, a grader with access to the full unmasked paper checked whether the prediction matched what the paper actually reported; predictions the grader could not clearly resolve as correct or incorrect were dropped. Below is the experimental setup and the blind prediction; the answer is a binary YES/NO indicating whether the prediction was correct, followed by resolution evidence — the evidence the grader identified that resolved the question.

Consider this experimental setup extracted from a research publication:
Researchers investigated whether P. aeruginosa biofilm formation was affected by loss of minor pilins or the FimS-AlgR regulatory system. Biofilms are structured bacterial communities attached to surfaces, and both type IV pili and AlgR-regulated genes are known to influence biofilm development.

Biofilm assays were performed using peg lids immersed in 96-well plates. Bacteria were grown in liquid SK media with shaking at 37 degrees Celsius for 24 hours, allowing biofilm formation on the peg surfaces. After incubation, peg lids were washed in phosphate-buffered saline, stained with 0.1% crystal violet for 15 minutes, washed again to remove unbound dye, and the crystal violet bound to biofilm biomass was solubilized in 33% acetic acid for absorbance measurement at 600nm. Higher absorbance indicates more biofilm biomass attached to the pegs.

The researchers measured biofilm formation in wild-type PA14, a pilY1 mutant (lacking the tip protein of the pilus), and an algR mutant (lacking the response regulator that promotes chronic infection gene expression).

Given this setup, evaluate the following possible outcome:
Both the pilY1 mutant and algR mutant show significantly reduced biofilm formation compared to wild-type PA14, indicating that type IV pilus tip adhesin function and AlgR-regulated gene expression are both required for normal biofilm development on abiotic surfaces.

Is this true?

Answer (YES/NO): NO